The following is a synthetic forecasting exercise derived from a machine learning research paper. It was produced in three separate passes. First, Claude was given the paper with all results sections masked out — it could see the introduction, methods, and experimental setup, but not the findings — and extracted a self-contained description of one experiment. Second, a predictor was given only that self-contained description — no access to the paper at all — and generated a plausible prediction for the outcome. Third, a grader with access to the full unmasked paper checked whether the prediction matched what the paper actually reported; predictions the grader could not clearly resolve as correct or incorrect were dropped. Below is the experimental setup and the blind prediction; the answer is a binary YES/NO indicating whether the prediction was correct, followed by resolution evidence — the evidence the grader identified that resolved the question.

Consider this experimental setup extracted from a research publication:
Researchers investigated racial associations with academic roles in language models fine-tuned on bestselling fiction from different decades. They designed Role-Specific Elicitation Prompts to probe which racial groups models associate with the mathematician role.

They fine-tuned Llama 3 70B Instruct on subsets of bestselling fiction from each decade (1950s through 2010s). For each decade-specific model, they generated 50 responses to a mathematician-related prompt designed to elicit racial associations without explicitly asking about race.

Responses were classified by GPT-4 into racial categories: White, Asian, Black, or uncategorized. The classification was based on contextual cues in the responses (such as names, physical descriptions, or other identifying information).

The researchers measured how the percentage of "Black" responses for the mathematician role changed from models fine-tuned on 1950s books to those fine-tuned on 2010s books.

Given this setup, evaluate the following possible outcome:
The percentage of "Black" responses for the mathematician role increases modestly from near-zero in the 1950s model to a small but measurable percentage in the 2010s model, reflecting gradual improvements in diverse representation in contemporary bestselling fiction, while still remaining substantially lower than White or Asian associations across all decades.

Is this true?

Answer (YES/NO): NO